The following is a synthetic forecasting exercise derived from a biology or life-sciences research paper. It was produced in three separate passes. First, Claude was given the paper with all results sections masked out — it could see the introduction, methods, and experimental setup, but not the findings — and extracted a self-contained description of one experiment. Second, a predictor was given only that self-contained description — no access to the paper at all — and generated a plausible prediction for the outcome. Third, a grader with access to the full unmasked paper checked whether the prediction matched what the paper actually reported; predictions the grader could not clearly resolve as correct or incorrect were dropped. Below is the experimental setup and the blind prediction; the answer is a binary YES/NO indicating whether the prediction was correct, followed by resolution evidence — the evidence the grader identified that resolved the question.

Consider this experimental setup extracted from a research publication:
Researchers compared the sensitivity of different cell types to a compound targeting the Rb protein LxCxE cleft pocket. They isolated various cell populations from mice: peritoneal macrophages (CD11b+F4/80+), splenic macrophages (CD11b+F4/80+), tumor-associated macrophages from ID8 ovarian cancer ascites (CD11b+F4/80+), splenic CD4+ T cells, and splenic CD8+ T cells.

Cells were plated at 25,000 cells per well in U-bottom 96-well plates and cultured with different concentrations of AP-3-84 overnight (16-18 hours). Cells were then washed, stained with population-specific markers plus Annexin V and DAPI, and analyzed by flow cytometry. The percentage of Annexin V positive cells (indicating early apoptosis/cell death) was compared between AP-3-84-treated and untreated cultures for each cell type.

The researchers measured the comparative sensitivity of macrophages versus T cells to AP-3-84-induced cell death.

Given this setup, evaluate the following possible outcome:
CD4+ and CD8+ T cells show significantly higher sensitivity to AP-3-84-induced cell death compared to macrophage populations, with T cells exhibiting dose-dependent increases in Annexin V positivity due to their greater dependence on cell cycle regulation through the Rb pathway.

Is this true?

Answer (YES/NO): NO